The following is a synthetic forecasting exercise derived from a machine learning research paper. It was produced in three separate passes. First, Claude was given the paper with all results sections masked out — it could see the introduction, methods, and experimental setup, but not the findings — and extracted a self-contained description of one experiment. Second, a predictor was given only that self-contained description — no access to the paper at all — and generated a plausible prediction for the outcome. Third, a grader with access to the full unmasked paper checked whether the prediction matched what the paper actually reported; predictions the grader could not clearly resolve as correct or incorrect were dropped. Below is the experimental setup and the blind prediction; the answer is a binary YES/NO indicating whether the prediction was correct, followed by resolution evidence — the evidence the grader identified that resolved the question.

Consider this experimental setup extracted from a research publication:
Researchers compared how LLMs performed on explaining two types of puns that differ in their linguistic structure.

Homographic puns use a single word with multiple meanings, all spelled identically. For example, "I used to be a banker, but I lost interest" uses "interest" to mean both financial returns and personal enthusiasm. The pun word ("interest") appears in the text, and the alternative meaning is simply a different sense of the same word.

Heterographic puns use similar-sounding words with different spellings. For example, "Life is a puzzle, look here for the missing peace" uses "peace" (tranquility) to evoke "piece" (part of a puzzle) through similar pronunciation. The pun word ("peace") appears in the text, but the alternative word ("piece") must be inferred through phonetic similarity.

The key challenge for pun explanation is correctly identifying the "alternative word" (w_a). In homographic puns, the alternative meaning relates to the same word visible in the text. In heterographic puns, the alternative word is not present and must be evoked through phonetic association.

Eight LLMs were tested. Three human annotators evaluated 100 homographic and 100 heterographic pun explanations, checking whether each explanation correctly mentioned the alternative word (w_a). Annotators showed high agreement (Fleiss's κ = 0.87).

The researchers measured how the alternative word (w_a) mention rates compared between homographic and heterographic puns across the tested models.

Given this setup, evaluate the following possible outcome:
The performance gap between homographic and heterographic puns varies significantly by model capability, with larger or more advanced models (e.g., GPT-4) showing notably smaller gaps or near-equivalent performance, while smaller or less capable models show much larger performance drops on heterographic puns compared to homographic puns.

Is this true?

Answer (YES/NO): YES